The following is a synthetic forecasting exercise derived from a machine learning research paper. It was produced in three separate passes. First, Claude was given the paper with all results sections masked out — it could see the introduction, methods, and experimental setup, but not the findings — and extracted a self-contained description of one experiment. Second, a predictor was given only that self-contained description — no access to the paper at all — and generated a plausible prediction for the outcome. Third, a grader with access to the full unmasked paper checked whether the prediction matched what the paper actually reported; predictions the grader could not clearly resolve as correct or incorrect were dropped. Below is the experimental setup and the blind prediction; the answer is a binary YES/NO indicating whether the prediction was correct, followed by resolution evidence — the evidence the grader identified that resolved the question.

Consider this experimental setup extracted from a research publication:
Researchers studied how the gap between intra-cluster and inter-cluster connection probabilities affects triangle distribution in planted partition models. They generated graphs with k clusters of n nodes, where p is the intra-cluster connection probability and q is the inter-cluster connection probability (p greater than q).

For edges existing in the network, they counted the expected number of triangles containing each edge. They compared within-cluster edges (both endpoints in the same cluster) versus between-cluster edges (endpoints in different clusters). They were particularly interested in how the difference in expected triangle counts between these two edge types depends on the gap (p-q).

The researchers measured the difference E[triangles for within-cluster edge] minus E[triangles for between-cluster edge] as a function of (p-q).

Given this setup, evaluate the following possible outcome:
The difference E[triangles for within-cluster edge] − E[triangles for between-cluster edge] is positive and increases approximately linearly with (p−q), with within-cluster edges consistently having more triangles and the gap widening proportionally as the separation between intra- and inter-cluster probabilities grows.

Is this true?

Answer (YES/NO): NO